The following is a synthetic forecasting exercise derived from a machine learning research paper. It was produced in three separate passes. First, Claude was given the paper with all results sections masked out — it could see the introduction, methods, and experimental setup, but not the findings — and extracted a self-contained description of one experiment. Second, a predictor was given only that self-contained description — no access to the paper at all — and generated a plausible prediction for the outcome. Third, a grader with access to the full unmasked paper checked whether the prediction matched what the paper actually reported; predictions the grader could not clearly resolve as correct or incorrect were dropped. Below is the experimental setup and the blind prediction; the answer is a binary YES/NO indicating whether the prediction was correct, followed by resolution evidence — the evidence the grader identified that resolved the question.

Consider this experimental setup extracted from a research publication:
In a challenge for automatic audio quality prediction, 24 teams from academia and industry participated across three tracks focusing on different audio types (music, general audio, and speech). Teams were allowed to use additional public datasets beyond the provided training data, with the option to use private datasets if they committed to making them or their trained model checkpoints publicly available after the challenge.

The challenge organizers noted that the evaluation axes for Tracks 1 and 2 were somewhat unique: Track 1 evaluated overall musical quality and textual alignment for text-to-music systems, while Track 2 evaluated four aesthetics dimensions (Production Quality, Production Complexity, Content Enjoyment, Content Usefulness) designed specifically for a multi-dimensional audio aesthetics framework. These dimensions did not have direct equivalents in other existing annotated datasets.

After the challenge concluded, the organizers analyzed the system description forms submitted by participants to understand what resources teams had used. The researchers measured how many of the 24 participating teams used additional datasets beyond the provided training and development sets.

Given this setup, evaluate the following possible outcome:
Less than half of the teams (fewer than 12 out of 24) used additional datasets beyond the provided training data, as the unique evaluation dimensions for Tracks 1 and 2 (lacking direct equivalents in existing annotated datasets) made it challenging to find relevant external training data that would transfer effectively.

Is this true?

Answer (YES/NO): YES